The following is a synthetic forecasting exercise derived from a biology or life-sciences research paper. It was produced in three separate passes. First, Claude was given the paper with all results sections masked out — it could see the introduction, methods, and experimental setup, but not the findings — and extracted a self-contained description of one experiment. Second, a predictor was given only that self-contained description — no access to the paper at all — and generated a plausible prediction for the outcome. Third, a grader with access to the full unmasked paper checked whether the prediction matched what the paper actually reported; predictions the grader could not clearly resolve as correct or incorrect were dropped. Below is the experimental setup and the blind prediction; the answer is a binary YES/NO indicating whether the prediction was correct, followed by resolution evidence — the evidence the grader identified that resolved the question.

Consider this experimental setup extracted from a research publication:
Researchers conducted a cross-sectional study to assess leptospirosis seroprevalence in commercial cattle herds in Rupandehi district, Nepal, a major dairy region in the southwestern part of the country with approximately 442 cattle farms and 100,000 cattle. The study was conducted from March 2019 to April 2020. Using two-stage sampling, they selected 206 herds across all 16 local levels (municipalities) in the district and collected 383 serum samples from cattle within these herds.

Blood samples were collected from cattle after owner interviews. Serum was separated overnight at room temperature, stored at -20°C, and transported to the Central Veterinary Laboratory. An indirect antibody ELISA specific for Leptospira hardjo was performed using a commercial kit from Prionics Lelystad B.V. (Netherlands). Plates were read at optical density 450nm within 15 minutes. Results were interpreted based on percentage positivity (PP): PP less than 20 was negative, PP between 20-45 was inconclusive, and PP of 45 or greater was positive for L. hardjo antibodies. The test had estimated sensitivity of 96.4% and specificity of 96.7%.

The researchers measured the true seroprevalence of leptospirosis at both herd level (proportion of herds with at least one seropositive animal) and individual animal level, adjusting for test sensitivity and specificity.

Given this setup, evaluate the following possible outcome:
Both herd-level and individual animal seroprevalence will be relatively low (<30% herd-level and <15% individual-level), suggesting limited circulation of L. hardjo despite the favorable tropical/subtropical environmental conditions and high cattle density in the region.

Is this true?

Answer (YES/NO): YES